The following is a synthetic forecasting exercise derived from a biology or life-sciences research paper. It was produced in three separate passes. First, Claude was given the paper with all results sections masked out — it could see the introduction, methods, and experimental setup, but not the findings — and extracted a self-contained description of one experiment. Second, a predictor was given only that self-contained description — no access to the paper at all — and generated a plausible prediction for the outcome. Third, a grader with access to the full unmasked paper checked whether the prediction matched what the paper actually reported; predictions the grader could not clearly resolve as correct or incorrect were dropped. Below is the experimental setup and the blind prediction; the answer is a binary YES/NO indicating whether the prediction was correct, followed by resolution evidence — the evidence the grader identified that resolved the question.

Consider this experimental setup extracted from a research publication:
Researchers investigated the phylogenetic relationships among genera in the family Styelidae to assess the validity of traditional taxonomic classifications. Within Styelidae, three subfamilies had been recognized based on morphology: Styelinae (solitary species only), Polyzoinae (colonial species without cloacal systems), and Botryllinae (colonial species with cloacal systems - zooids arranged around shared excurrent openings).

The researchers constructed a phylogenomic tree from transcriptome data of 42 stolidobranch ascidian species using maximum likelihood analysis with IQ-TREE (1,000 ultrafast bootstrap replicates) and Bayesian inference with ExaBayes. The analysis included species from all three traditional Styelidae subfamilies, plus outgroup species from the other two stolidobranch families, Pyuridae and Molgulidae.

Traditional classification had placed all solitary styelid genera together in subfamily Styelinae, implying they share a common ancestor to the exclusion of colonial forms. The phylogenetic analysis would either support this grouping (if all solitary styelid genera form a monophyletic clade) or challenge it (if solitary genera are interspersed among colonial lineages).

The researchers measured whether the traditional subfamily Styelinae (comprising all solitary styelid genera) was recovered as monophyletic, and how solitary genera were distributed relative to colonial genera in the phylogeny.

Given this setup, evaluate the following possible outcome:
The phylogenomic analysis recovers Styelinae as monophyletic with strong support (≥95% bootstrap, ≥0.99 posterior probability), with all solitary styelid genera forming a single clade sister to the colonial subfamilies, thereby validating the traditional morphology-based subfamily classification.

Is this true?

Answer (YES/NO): NO